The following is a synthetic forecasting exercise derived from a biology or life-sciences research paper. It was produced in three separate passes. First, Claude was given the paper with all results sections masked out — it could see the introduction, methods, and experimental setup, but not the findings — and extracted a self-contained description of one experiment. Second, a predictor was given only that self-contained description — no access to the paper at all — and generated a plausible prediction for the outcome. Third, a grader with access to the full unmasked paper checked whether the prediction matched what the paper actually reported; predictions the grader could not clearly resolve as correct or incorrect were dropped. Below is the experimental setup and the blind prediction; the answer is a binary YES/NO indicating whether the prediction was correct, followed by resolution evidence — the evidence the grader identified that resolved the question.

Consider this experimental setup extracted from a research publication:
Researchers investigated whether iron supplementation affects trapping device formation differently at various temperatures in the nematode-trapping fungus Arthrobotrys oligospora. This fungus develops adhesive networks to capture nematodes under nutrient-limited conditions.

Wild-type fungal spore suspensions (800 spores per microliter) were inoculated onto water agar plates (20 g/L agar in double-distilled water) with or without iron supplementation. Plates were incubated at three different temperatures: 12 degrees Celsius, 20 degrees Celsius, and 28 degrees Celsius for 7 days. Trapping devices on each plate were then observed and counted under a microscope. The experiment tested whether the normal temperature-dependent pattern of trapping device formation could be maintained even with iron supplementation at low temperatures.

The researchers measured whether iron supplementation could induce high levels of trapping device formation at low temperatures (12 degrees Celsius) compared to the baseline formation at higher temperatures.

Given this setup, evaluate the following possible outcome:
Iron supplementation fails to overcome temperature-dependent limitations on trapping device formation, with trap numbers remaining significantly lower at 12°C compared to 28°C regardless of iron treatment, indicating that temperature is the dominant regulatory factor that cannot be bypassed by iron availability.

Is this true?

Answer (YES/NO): YES